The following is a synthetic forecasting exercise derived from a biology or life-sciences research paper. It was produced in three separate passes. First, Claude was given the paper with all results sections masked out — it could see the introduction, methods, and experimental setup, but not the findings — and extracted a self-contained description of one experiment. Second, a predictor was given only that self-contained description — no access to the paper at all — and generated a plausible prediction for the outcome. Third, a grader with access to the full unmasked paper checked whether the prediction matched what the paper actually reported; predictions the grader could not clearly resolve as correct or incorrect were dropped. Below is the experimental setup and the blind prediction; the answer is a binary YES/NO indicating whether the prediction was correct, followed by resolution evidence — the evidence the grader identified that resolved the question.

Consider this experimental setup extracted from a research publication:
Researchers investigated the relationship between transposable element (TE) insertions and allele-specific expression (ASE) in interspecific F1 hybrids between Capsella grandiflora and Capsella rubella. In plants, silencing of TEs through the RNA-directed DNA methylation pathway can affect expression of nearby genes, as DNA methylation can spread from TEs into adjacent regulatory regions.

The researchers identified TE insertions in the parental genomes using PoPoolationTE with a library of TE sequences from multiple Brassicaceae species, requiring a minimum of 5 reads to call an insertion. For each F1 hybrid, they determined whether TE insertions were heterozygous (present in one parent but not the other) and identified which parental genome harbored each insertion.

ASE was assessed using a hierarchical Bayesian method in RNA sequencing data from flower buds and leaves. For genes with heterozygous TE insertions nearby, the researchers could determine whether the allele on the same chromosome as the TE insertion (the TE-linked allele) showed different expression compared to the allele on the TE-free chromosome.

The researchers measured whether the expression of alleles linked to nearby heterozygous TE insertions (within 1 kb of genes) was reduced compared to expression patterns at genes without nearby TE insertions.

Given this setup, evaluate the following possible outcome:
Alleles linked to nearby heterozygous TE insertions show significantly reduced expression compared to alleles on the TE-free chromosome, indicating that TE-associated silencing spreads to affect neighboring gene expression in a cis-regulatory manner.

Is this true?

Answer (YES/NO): YES